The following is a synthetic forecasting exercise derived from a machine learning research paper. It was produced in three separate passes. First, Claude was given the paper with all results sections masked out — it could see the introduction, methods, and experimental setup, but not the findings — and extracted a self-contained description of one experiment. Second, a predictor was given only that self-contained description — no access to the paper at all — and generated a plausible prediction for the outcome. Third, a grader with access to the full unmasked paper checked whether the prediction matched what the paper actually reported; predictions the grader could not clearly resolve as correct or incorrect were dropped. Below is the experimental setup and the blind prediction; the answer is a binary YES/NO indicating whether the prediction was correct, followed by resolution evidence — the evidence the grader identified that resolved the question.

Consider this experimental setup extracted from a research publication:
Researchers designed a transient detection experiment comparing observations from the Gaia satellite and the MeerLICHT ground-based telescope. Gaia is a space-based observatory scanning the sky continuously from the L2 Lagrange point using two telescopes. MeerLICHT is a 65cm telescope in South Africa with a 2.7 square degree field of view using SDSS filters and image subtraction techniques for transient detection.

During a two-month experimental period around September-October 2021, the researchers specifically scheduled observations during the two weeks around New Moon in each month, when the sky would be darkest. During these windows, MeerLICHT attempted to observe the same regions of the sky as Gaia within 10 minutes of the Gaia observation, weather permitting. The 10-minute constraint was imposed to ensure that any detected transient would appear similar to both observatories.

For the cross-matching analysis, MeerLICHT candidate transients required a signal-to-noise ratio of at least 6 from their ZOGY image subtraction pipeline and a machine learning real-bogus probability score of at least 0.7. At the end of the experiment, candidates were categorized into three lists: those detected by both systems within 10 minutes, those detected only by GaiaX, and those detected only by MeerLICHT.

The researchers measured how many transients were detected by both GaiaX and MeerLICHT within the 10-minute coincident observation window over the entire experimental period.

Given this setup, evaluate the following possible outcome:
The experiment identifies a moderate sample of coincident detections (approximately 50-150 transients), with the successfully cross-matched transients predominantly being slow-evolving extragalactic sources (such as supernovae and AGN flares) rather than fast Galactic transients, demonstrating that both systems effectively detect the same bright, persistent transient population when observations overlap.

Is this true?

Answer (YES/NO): NO